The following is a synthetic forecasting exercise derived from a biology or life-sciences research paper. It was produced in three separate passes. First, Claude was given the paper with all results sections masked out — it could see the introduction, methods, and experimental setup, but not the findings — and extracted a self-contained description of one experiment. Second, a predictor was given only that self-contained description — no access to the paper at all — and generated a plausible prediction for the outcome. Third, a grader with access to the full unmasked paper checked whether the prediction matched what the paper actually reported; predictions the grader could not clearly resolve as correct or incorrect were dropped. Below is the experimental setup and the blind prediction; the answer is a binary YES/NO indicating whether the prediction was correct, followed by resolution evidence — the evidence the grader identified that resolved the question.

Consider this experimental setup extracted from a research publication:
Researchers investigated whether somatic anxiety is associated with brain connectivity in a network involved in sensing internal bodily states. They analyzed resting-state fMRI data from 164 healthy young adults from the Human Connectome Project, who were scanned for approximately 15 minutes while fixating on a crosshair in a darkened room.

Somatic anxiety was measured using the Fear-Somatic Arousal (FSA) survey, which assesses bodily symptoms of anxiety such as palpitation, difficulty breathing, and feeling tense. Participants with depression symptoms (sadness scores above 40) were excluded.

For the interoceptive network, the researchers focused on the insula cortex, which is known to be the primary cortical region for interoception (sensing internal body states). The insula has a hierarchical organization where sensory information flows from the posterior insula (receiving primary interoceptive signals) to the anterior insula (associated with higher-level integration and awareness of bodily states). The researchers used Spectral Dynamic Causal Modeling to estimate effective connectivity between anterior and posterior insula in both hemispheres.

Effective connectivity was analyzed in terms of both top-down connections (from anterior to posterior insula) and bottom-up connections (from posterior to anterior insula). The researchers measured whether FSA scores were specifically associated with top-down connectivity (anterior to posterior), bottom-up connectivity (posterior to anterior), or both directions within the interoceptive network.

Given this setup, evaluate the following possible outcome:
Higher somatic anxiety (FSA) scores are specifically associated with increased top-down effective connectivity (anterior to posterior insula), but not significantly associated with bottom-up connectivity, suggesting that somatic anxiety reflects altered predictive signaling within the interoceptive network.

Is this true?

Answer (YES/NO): YES